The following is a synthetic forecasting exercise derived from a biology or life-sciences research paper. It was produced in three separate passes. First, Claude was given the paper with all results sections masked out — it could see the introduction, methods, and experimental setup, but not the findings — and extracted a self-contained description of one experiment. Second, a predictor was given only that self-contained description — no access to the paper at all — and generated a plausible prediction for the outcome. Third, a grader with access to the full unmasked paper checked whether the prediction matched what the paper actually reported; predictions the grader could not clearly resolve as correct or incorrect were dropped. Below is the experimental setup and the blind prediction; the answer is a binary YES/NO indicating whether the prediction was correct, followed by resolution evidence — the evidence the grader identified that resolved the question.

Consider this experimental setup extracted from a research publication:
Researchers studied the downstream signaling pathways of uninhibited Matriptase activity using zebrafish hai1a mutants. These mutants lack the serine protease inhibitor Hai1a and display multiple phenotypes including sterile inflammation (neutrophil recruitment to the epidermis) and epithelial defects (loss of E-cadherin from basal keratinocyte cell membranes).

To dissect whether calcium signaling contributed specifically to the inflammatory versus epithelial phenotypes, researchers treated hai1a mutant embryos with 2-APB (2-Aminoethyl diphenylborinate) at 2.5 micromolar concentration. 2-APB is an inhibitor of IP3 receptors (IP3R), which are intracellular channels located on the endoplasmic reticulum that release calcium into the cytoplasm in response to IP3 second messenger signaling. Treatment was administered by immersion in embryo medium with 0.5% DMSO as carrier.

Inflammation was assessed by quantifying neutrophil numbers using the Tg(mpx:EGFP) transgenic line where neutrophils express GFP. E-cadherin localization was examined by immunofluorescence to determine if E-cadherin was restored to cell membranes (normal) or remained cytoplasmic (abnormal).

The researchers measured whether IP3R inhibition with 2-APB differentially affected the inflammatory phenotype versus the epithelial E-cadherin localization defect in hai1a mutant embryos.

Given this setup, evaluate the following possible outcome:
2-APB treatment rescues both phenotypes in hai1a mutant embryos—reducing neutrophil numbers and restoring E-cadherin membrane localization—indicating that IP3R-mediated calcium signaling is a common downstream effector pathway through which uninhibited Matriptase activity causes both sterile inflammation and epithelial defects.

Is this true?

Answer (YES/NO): NO